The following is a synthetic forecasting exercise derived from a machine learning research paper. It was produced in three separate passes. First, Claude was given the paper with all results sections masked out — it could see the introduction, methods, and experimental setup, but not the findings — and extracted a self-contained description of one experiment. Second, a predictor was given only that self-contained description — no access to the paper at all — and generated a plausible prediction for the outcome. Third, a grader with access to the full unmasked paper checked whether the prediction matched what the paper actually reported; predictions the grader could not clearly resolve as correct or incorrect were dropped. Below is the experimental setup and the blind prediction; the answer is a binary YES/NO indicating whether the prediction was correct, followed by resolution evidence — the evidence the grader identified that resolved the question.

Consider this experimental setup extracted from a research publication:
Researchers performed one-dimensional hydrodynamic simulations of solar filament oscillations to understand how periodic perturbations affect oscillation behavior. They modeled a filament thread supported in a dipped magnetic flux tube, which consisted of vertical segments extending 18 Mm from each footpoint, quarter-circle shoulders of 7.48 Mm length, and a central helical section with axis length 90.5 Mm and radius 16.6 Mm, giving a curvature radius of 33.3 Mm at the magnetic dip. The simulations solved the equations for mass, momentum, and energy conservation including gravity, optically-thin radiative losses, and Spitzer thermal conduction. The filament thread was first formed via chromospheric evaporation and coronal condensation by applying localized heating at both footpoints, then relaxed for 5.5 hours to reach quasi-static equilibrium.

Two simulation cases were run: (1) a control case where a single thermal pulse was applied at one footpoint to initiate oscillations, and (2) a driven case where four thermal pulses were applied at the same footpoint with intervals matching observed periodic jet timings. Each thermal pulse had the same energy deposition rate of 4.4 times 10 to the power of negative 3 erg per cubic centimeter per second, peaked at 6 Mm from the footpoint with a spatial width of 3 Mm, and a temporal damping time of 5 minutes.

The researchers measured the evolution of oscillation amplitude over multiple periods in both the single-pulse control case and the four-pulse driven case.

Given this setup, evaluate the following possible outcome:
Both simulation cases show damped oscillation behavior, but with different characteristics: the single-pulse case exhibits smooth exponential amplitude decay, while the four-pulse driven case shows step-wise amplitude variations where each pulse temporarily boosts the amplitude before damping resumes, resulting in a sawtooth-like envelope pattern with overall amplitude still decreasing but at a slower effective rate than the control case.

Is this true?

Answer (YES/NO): NO